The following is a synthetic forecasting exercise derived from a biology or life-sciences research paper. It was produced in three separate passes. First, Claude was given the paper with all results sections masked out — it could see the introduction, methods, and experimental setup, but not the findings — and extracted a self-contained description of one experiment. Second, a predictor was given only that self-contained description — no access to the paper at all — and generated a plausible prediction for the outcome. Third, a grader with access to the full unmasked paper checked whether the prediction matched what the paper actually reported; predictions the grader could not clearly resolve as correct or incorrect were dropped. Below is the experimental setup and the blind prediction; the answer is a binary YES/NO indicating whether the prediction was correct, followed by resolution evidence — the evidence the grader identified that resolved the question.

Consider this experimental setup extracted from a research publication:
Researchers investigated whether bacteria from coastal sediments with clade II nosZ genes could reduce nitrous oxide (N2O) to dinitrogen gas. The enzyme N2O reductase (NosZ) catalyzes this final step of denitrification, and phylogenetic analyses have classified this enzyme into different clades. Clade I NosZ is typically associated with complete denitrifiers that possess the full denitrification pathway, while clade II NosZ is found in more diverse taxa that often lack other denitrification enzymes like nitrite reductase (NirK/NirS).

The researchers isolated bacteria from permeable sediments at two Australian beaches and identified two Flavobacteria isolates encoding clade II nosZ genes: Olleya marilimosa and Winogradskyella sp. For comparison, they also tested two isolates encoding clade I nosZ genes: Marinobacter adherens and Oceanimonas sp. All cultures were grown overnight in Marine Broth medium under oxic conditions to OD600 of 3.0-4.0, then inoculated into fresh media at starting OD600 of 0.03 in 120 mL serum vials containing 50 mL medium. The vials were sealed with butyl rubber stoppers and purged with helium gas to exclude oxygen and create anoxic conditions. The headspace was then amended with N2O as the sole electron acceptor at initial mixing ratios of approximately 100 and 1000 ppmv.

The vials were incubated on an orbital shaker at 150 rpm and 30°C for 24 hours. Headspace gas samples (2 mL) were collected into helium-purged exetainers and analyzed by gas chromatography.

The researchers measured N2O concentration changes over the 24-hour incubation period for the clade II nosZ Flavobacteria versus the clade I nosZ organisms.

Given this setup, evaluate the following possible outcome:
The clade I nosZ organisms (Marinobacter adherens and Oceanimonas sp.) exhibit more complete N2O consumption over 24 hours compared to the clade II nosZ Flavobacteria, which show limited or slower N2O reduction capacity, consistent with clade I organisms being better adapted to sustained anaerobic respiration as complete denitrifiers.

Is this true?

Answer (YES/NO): NO